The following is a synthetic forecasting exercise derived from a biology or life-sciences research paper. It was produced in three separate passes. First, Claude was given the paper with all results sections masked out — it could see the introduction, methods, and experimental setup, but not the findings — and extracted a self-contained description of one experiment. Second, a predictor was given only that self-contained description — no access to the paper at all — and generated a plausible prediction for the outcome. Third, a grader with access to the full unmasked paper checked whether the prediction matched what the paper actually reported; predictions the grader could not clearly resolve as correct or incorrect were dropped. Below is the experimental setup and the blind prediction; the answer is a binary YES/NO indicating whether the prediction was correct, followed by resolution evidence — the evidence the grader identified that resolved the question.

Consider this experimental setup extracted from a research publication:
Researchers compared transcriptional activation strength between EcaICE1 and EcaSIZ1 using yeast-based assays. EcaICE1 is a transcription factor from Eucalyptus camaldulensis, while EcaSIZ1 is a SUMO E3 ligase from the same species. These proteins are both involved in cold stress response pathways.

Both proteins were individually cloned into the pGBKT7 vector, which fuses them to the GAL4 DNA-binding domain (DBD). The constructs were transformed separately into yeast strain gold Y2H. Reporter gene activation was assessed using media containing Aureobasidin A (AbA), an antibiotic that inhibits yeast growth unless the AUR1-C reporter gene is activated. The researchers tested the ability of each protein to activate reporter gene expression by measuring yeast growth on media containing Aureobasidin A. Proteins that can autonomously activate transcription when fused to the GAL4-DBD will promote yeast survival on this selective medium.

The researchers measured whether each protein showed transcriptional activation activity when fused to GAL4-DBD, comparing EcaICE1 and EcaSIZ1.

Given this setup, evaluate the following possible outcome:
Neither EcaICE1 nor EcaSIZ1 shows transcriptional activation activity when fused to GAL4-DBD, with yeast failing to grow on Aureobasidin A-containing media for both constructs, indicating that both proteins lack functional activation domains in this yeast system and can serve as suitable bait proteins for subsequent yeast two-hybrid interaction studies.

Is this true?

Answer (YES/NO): NO